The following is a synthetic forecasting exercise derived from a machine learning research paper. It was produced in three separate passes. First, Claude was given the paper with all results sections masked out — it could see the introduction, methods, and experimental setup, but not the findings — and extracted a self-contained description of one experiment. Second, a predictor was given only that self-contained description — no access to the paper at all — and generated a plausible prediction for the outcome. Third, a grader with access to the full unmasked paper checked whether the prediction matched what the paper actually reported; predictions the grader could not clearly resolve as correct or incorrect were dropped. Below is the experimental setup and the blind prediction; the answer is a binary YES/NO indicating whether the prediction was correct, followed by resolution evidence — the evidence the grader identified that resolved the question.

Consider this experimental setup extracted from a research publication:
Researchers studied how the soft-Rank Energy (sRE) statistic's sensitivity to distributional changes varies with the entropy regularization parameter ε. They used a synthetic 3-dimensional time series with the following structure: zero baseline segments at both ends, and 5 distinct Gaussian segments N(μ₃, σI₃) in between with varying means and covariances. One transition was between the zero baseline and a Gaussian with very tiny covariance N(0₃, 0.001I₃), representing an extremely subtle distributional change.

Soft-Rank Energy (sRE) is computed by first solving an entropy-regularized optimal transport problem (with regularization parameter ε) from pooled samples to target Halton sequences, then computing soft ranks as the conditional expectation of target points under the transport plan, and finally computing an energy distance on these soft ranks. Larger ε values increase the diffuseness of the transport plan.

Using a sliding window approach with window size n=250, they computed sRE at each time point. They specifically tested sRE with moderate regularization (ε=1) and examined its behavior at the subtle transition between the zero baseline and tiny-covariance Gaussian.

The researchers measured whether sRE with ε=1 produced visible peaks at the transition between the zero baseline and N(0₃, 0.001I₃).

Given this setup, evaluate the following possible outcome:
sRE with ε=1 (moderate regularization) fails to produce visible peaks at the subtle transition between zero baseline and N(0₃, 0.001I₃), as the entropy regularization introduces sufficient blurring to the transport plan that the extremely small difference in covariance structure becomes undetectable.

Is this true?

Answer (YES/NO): YES